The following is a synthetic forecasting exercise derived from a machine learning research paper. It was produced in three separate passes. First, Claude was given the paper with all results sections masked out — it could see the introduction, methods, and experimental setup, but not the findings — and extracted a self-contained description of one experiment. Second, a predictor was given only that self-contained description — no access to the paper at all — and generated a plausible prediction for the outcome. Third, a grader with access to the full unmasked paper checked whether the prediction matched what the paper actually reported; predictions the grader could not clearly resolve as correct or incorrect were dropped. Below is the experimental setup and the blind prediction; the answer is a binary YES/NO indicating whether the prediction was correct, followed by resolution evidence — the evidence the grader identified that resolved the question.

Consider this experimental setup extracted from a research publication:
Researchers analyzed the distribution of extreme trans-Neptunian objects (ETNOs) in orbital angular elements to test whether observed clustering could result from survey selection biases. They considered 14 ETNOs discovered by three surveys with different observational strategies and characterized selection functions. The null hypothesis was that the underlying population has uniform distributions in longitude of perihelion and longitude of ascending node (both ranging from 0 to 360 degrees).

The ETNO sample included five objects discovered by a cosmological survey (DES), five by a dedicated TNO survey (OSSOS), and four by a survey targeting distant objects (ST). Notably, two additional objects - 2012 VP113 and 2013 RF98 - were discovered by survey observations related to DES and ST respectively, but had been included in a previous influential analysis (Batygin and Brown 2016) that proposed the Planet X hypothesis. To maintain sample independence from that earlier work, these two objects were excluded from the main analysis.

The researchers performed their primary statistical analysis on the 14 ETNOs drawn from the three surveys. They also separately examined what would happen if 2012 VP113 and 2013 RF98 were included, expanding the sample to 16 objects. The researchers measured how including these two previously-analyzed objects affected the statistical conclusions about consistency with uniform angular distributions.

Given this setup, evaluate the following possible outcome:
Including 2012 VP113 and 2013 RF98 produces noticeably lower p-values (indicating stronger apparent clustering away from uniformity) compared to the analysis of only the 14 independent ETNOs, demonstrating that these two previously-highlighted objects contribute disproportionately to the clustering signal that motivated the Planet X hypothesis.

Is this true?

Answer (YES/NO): NO